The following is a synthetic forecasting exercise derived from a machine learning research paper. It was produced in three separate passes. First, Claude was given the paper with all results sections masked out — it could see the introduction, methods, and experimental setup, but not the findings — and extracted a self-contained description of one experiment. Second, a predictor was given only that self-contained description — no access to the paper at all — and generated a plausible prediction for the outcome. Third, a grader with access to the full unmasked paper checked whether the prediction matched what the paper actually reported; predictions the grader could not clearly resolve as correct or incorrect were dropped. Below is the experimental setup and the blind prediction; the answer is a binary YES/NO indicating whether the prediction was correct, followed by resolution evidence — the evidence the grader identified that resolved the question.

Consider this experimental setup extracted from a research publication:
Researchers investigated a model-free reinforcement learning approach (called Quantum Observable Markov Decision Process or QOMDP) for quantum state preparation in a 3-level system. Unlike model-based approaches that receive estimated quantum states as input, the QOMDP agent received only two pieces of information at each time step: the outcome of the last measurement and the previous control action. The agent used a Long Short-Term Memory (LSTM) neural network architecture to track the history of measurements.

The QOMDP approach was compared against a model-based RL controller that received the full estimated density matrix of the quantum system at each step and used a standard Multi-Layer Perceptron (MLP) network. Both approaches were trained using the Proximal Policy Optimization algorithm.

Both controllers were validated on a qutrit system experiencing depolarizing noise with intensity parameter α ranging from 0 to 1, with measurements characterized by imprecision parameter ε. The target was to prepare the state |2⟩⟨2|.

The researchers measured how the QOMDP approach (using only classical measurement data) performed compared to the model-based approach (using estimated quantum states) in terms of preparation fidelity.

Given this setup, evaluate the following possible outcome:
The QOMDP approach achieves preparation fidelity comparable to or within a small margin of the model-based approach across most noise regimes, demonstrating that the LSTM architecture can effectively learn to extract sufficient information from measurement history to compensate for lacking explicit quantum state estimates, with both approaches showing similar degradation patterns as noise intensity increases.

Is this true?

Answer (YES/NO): NO